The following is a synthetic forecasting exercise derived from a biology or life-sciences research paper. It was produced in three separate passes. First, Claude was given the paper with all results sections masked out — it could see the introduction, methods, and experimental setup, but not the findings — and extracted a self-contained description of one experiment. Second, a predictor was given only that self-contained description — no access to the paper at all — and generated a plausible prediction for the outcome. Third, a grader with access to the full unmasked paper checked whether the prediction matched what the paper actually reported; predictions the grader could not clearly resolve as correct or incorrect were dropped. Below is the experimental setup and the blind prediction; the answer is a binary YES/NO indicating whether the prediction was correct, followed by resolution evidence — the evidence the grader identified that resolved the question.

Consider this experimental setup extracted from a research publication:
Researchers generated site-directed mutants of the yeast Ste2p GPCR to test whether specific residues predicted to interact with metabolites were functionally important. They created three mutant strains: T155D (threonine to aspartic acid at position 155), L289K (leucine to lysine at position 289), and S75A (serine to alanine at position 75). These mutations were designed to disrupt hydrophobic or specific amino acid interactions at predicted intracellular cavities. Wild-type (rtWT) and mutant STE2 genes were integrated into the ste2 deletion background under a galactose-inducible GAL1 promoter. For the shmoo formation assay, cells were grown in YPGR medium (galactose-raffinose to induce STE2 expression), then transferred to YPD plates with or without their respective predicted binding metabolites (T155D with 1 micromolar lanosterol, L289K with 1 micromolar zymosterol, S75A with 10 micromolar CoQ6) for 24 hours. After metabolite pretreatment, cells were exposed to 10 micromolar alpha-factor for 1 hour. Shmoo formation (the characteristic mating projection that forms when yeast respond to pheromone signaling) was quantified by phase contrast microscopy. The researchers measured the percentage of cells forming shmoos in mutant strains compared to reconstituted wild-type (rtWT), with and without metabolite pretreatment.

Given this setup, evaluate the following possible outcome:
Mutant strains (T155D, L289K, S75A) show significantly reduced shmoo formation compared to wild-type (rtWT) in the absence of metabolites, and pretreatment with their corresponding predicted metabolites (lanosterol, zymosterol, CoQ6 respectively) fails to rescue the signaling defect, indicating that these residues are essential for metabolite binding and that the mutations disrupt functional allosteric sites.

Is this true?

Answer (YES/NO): NO